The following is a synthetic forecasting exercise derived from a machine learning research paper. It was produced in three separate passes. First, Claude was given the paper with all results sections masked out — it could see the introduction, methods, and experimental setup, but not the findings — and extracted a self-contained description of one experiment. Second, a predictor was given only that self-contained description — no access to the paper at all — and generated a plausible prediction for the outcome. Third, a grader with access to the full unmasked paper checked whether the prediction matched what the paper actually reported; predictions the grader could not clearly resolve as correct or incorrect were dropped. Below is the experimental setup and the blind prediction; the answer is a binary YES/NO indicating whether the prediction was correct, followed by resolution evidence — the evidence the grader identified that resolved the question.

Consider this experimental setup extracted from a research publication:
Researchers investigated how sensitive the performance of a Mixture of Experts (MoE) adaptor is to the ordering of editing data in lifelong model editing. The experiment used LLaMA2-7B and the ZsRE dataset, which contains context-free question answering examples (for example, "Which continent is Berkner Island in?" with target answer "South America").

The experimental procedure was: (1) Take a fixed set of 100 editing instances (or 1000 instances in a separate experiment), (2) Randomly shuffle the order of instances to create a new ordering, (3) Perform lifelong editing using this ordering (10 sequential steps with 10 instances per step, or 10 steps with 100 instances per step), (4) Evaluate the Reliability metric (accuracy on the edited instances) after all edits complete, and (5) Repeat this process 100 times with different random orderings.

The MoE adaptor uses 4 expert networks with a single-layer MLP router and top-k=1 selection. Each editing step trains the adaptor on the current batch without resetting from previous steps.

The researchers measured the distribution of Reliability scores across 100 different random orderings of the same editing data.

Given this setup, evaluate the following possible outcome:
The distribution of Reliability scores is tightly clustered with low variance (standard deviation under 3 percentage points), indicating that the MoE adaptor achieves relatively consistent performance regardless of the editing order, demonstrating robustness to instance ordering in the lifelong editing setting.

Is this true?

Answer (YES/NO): NO